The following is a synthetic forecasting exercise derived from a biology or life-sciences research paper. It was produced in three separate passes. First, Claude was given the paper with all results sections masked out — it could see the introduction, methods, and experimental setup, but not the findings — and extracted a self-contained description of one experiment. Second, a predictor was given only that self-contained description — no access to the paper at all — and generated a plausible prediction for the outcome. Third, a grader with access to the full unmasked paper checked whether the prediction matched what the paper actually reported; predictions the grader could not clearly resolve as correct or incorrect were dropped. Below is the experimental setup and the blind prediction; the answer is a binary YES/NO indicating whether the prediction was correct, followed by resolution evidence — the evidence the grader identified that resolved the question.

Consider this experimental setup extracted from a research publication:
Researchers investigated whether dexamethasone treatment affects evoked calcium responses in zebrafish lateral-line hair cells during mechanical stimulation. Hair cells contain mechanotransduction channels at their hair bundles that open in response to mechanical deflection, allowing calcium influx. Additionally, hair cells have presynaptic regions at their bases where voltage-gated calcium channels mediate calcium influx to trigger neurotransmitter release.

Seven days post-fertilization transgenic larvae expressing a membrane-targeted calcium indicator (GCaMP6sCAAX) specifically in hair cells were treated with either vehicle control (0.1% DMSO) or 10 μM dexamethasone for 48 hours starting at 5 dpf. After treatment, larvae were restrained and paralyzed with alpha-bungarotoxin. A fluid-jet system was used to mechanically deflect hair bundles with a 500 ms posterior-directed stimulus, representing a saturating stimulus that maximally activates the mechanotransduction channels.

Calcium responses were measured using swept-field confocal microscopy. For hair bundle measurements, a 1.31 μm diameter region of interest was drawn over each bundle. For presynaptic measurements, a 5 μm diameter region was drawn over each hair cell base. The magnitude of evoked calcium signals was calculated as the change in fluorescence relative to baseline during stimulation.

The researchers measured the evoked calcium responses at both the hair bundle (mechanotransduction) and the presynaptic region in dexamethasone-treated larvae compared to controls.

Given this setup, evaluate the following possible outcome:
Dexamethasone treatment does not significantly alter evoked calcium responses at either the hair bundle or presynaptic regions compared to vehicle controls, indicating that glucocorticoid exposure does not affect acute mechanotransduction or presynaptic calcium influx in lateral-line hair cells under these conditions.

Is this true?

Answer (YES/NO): NO